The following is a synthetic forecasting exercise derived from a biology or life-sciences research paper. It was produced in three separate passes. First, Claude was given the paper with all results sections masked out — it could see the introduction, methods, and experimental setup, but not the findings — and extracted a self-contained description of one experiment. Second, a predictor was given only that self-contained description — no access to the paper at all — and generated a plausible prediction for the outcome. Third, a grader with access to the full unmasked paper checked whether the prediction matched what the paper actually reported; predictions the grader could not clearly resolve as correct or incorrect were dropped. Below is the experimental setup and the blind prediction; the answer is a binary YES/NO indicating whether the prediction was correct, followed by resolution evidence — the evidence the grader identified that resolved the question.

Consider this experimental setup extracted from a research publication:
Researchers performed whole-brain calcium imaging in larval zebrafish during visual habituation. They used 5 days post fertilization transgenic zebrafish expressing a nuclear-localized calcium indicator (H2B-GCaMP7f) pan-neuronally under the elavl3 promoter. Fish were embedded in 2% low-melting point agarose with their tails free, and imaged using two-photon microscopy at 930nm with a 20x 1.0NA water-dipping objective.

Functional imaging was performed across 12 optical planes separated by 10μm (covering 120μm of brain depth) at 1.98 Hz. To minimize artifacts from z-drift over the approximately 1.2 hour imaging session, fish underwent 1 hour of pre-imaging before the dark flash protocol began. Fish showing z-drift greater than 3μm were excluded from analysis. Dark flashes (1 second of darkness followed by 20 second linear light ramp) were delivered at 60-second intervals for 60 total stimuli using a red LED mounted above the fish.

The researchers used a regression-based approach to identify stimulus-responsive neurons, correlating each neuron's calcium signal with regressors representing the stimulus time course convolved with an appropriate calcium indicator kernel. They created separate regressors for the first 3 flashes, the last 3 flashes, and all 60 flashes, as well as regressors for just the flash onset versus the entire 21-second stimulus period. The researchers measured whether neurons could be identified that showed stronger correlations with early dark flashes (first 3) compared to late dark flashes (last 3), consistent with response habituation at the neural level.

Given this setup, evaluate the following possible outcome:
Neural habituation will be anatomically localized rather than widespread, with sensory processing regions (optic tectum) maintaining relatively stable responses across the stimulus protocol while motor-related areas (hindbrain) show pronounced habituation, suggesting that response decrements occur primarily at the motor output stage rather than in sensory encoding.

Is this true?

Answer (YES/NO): NO